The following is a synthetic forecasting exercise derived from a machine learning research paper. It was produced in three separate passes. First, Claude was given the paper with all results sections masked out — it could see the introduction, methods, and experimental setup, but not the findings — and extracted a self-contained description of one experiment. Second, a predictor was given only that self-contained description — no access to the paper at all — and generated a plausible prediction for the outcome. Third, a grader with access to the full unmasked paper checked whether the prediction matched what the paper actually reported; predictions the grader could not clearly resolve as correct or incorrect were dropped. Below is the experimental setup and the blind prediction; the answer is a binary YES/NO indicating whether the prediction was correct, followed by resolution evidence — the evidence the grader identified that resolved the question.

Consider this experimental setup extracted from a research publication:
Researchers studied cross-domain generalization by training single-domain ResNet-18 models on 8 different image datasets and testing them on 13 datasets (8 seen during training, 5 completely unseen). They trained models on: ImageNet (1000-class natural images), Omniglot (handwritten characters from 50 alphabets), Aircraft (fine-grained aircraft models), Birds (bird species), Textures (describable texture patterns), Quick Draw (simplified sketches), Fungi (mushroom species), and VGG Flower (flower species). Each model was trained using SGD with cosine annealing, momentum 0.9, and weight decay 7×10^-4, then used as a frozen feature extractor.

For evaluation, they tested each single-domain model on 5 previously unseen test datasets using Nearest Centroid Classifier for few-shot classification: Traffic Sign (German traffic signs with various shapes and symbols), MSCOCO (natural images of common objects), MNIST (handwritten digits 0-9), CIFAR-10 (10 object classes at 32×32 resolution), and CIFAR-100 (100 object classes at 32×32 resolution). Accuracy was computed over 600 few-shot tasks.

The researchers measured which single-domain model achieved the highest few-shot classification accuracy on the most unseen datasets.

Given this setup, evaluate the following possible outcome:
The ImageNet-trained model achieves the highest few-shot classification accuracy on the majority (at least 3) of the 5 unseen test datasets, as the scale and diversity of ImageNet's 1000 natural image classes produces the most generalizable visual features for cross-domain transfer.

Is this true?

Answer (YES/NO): YES